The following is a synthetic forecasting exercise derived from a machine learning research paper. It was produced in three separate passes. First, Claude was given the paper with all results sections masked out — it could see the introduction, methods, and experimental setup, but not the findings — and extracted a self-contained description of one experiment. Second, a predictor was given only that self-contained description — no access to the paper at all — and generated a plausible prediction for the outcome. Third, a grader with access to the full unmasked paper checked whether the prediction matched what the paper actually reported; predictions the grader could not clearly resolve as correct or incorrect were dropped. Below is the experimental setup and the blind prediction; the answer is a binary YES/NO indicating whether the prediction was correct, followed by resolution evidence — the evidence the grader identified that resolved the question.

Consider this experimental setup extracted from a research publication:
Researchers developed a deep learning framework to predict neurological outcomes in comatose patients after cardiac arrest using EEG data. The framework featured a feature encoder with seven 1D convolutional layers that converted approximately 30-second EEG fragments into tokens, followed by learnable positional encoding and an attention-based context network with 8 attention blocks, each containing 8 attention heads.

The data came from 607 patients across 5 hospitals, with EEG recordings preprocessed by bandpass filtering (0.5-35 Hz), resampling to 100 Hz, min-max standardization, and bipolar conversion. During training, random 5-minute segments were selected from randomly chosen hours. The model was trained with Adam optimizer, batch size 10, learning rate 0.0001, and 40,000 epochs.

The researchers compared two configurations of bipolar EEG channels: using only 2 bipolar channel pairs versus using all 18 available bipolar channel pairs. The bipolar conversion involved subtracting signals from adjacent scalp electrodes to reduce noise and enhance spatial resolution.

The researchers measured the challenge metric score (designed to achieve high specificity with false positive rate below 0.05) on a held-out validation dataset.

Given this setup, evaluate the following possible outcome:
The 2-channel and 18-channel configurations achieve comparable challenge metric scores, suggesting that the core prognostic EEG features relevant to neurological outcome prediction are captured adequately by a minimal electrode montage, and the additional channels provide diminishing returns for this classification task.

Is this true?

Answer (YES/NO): NO